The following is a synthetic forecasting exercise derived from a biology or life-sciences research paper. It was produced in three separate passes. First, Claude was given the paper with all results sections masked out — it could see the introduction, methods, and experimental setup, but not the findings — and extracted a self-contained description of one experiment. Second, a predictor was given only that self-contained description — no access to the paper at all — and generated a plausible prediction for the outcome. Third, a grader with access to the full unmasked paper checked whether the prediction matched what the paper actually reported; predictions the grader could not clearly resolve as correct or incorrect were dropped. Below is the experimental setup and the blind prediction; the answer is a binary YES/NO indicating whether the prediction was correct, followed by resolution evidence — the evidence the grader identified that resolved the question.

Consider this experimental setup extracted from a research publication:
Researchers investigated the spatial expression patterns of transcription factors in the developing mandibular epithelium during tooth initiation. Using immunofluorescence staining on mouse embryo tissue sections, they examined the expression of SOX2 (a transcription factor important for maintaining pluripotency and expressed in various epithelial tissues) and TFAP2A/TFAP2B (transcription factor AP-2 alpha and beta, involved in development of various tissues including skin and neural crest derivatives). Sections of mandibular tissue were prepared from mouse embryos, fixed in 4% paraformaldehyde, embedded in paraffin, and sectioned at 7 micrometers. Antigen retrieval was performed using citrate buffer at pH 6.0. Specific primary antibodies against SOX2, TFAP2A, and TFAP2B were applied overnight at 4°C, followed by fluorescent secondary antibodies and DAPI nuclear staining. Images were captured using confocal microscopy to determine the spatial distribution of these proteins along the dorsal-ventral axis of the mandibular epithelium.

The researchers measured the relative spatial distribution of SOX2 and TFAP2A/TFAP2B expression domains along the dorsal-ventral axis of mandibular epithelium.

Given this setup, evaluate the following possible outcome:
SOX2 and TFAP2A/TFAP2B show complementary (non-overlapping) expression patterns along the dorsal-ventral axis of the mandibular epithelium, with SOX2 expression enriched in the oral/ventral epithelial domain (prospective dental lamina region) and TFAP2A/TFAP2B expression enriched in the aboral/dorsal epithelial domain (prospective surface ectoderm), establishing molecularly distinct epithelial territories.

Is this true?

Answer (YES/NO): NO